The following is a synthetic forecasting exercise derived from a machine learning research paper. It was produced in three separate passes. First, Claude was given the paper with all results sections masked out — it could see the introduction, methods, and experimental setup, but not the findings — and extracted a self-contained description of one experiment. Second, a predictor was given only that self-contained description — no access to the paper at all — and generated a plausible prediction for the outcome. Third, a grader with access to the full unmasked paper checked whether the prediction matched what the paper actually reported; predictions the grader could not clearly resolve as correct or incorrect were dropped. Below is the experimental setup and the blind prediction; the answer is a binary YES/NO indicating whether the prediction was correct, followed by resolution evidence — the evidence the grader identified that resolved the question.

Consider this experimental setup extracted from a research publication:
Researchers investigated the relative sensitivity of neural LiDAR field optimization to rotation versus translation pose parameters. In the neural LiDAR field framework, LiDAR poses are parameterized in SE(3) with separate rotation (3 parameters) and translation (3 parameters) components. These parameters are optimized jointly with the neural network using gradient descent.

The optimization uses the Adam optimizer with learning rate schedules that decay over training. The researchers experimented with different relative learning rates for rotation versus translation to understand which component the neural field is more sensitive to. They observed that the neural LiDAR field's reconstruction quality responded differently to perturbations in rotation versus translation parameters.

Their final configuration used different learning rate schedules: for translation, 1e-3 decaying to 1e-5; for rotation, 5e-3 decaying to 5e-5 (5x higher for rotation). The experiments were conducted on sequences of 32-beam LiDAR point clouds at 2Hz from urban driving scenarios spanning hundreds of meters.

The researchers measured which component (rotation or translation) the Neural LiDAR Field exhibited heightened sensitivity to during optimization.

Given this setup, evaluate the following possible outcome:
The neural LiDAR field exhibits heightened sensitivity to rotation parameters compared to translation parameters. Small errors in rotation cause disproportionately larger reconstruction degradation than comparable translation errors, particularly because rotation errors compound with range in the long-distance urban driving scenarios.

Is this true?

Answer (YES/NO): YES